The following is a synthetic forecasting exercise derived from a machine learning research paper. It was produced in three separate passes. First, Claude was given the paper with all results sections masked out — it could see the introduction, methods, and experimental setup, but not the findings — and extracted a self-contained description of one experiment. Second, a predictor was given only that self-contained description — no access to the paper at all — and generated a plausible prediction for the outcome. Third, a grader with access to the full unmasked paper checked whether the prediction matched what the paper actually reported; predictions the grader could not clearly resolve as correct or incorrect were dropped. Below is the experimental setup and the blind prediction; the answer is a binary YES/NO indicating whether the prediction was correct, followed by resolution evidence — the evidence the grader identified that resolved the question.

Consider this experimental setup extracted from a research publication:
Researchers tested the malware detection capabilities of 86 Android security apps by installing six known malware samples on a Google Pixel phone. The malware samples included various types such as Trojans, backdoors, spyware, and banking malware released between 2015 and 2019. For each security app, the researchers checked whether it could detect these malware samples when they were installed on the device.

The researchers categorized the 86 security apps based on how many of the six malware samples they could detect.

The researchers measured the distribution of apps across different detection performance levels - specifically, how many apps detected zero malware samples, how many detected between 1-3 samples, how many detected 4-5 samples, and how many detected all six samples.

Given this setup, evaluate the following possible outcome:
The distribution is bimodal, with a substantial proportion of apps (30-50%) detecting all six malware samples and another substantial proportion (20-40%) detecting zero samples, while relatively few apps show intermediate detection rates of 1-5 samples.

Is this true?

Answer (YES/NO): YES